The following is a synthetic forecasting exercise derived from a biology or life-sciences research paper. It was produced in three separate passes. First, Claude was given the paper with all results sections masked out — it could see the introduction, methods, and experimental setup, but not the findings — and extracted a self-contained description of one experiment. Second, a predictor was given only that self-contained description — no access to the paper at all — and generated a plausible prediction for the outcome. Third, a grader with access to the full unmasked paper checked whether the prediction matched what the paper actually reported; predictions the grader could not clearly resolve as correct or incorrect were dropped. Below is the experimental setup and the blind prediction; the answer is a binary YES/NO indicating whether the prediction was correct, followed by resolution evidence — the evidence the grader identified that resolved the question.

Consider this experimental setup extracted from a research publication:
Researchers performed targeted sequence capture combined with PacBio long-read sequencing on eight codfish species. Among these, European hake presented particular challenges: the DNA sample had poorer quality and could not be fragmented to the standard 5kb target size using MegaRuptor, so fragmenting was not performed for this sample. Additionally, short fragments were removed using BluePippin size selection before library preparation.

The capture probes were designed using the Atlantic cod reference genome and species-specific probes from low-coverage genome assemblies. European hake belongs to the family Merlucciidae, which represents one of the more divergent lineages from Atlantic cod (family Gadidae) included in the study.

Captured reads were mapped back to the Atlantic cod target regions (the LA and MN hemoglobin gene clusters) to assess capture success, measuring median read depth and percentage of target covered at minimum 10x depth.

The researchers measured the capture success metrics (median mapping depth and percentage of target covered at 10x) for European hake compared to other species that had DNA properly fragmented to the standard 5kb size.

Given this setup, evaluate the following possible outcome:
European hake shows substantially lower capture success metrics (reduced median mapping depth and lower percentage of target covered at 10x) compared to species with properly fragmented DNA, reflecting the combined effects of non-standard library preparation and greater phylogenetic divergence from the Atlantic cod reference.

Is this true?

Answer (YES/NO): NO